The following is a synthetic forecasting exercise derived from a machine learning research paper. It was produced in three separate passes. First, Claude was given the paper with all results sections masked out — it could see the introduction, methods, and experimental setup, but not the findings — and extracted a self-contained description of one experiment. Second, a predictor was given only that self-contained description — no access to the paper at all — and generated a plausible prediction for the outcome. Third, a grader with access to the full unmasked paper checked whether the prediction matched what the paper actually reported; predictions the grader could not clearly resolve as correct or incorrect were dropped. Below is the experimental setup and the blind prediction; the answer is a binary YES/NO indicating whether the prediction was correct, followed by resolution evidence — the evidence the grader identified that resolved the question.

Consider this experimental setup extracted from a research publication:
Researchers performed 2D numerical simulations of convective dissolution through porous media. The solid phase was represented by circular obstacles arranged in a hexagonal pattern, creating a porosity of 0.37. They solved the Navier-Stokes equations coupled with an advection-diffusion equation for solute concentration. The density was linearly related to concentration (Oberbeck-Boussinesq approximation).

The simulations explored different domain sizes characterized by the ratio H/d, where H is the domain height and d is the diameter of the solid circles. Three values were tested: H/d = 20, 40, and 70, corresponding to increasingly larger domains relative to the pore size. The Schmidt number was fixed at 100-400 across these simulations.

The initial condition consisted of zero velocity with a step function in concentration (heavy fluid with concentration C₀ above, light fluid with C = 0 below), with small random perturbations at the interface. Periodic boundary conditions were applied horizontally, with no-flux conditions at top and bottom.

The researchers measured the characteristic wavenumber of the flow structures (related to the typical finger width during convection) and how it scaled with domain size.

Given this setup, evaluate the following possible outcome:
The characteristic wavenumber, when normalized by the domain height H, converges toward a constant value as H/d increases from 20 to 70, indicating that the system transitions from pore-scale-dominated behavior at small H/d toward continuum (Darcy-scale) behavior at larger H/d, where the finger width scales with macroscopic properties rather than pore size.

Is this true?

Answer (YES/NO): NO